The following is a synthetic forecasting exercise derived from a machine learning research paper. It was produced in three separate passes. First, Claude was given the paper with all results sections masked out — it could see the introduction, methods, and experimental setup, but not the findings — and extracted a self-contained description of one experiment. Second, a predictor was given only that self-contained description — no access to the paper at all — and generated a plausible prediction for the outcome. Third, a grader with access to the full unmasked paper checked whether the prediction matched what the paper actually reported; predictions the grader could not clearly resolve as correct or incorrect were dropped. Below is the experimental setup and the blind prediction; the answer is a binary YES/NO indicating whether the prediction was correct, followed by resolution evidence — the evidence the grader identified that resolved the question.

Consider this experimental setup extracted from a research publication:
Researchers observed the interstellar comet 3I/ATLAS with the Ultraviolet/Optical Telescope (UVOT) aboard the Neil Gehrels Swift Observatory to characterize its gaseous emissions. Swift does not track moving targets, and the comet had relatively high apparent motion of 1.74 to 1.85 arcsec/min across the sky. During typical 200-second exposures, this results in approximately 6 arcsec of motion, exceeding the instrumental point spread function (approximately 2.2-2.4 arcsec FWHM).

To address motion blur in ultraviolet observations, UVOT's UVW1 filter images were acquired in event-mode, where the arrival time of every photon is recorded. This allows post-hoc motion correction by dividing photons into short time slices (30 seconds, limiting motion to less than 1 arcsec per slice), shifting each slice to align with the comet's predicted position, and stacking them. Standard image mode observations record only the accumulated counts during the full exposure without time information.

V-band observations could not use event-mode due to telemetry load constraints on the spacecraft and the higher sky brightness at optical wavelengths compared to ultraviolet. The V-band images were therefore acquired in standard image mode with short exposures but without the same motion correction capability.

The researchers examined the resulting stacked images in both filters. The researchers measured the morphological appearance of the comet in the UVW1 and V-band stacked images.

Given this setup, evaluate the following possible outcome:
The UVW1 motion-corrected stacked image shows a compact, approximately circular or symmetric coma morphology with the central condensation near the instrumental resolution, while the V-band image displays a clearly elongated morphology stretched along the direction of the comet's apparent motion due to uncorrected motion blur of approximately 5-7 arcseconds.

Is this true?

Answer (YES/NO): NO